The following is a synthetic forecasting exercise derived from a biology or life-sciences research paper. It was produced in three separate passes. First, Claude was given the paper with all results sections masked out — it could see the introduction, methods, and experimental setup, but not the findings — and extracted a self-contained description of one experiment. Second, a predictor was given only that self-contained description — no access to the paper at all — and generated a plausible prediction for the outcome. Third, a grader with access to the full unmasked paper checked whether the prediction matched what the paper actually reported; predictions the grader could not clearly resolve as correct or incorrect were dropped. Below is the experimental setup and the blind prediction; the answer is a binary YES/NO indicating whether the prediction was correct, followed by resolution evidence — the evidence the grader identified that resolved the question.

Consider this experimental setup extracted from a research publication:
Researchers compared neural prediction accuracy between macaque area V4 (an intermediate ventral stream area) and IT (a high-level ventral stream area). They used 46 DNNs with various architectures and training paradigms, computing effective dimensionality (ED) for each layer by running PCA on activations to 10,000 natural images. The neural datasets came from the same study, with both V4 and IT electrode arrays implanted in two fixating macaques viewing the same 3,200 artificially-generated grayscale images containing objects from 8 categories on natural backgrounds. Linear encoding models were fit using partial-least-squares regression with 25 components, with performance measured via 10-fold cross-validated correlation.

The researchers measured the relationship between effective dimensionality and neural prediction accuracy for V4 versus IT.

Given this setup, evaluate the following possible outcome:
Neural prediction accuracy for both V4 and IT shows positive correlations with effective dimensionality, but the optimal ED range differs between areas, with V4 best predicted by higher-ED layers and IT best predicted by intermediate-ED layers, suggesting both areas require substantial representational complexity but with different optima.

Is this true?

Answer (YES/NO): NO